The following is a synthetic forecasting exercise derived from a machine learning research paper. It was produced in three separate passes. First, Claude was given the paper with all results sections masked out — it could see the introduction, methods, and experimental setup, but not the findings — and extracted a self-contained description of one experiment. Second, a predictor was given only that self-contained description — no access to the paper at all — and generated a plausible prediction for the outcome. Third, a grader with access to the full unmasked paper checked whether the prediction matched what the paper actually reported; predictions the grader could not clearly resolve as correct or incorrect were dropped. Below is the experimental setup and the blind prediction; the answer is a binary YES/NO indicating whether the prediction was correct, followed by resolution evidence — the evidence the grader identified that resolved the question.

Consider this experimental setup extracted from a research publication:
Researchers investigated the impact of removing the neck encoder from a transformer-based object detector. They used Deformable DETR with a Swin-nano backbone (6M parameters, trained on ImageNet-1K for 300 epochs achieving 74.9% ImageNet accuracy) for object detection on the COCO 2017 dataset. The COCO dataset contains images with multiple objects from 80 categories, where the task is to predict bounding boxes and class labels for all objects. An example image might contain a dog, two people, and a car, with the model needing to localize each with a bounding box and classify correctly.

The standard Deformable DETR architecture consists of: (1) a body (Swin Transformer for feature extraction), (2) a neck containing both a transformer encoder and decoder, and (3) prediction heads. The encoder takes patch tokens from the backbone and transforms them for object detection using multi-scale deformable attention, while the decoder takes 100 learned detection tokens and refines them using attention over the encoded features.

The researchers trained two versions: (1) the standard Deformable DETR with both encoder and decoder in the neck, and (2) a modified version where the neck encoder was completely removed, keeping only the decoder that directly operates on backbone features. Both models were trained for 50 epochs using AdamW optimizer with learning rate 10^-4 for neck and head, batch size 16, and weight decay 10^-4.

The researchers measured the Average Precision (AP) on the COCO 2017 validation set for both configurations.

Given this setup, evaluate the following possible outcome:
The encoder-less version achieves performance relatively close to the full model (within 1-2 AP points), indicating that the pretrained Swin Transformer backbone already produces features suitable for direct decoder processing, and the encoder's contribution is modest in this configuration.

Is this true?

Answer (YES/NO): NO